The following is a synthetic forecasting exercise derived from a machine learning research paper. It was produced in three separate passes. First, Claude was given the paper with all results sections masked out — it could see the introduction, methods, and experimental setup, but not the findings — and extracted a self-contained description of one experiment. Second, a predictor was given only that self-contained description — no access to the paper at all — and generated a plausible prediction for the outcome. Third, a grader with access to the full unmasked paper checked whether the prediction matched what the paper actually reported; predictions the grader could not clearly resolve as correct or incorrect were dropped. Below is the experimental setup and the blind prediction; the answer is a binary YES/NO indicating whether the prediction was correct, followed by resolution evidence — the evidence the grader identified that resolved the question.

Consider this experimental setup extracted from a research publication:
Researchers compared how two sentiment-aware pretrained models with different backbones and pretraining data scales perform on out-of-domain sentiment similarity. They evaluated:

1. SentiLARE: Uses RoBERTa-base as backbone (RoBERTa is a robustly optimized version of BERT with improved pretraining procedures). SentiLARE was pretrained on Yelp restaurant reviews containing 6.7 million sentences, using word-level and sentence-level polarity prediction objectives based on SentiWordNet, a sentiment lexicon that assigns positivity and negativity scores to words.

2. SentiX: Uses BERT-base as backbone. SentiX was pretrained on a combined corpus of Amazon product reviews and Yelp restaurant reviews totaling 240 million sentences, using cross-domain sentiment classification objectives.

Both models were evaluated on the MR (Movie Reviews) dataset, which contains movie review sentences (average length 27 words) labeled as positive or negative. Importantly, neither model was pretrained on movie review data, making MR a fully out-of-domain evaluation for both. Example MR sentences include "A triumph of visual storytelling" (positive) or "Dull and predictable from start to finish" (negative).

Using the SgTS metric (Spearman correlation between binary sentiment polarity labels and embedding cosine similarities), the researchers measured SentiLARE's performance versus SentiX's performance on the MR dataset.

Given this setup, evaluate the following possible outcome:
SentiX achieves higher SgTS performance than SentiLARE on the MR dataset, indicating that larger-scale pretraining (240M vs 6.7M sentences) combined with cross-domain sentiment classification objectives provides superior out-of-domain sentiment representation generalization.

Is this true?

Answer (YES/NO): NO